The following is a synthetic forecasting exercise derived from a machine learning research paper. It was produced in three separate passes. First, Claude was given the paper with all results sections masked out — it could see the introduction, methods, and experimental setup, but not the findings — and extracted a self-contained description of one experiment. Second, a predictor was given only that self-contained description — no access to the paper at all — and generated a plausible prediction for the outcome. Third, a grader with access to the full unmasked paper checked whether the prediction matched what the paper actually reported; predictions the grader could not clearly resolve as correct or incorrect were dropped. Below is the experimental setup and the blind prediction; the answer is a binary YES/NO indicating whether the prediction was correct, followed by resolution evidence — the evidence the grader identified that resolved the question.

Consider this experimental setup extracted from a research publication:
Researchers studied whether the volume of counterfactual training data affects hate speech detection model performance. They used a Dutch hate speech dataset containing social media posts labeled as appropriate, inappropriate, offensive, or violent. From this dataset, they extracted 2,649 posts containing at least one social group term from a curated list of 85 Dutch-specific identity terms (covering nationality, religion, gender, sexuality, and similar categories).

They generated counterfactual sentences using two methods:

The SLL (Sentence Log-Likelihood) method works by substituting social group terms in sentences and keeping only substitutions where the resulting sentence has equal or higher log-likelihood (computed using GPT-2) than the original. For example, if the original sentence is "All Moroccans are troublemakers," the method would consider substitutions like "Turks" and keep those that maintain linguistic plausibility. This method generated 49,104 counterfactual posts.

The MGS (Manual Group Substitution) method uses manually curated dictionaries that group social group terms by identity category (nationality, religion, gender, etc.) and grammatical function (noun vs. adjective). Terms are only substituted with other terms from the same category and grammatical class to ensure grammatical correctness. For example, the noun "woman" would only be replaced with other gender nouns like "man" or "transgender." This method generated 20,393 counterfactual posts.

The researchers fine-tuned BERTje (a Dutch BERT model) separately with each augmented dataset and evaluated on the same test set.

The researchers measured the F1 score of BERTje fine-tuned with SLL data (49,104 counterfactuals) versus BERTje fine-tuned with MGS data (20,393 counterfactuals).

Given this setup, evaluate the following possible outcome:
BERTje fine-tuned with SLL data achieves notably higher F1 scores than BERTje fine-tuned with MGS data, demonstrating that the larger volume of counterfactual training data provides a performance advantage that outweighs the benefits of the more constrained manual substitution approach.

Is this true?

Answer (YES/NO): NO